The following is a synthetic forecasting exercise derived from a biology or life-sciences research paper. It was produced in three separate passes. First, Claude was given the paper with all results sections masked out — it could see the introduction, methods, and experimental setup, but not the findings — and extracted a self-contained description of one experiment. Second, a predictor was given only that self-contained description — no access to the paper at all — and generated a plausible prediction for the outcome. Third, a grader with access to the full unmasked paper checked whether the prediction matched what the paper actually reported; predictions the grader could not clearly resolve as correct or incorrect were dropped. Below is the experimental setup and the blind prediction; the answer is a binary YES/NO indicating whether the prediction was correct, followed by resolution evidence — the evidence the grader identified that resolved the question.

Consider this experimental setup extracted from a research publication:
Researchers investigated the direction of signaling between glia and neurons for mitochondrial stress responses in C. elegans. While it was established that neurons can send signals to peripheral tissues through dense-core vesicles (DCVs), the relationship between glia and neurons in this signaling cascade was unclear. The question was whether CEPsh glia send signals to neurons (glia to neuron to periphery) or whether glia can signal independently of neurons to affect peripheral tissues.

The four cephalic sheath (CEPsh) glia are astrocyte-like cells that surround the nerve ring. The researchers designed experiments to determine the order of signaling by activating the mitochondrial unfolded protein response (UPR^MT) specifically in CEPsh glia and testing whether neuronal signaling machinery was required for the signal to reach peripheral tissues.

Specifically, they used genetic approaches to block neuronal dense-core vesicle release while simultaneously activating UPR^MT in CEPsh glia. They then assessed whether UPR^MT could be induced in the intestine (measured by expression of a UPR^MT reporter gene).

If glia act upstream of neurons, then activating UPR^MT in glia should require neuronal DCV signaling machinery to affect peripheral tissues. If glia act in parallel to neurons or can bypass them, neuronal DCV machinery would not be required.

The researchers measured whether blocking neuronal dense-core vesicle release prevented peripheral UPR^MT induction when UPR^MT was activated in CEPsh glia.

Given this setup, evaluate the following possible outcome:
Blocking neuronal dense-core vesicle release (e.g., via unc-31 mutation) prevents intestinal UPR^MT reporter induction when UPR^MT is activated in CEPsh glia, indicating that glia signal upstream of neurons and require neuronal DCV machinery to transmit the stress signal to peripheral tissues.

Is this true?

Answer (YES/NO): YES